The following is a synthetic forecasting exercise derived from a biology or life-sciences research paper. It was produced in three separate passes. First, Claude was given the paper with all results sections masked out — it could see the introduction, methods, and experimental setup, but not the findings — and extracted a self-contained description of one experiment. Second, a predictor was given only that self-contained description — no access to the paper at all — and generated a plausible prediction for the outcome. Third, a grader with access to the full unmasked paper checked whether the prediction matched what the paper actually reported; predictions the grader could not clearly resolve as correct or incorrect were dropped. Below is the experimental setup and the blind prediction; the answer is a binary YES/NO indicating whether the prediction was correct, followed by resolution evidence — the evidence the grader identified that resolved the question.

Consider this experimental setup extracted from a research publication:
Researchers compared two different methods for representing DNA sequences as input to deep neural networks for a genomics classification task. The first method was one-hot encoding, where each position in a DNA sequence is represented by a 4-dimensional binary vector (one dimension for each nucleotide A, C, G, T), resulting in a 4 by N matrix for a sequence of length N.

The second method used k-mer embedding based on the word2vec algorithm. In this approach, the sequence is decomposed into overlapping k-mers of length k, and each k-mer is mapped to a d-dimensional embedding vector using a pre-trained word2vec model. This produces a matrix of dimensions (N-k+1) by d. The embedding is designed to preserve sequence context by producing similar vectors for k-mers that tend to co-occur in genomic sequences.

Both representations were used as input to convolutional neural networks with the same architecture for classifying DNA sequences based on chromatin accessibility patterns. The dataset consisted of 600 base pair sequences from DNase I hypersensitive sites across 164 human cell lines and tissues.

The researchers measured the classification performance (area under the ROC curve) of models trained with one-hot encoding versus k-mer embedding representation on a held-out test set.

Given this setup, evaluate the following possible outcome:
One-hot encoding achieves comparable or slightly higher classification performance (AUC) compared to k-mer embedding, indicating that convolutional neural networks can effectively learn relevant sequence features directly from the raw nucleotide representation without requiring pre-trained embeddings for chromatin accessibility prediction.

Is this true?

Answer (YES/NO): NO